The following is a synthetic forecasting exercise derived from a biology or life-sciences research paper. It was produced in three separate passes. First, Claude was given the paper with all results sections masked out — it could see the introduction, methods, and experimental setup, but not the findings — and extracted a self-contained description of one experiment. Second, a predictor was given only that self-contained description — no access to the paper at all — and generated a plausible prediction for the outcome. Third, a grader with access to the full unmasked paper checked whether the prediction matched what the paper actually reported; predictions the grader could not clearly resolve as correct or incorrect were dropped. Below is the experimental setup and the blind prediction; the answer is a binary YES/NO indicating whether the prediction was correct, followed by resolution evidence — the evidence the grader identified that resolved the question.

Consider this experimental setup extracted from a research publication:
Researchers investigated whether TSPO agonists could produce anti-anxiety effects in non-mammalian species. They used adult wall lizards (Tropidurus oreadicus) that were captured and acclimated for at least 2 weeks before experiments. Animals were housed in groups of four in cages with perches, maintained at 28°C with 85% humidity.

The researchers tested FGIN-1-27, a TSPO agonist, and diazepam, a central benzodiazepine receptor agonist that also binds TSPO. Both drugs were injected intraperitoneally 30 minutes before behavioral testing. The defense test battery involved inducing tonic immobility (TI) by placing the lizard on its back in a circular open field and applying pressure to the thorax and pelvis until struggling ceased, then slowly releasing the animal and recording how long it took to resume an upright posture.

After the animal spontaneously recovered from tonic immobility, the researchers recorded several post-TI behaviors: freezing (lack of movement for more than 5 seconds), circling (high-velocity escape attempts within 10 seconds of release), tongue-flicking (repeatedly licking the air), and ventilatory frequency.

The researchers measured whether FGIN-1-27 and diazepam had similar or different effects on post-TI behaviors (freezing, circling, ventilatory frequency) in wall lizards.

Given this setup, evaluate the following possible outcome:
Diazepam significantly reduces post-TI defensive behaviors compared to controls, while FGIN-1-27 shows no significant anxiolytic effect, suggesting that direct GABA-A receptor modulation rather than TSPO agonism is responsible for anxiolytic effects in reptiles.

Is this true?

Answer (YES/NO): NO